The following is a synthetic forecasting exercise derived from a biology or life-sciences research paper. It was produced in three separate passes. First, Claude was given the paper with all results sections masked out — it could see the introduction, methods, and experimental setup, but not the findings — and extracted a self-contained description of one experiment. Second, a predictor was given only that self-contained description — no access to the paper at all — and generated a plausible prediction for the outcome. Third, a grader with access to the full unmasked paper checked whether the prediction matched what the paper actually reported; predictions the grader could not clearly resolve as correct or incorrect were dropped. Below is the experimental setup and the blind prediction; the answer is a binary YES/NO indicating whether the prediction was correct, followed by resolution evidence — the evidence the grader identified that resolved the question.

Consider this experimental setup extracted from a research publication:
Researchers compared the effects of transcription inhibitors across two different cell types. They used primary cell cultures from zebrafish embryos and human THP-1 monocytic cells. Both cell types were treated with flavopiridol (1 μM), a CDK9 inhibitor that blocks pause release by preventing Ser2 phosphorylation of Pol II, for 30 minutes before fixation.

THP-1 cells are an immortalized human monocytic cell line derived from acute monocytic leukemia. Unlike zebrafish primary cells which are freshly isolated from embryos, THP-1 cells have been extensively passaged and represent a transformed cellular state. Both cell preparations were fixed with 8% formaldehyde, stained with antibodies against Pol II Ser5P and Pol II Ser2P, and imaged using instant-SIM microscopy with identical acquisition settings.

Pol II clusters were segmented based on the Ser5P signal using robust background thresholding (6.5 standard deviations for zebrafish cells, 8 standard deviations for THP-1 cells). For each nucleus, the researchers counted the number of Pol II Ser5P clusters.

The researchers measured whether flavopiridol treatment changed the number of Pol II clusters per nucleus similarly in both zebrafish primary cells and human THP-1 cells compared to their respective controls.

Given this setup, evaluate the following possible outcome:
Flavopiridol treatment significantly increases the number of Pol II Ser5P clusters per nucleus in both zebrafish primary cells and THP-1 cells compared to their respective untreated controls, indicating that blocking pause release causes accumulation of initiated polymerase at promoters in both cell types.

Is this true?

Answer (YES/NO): NO